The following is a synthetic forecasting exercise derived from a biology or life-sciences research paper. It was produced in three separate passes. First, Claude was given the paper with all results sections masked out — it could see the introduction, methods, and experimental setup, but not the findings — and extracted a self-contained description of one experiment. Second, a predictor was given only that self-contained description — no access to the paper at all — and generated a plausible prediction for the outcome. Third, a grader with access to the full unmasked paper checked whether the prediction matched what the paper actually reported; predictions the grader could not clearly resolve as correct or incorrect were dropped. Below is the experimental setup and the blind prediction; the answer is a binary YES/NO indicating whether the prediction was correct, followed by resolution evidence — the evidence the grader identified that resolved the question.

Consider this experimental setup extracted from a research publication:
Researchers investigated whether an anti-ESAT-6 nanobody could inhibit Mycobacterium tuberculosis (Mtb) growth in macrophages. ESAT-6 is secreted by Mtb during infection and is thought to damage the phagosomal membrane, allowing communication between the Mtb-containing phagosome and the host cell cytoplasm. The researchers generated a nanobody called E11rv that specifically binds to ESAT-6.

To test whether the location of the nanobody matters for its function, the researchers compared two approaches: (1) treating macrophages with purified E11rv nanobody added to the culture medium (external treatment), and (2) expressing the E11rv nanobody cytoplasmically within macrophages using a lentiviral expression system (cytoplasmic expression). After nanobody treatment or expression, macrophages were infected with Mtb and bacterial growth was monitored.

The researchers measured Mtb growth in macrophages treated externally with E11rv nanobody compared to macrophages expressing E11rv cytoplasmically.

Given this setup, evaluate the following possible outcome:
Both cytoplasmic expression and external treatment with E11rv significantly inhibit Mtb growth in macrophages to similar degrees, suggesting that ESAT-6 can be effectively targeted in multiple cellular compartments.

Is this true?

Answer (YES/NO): NO